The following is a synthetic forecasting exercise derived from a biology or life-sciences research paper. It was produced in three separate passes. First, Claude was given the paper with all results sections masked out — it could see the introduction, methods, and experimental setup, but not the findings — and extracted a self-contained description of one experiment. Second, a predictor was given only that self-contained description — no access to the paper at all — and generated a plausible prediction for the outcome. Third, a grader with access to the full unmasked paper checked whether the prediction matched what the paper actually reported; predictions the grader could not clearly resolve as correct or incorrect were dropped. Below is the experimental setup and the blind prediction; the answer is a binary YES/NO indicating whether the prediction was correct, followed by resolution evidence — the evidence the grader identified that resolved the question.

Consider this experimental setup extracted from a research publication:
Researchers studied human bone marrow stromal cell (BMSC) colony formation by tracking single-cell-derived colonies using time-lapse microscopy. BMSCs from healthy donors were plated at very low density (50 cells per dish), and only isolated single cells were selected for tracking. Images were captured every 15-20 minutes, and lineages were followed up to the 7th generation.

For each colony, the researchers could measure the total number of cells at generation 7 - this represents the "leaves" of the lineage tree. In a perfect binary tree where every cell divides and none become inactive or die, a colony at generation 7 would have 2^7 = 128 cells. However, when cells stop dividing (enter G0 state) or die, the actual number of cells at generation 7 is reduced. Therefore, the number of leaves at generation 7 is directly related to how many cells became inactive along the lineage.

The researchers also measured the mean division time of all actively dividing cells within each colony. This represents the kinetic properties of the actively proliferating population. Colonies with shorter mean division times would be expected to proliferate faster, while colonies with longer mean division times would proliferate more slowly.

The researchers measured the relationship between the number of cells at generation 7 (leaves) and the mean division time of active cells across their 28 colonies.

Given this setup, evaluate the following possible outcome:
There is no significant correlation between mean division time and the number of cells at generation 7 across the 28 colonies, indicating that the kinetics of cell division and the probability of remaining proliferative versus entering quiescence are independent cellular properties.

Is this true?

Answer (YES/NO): NO